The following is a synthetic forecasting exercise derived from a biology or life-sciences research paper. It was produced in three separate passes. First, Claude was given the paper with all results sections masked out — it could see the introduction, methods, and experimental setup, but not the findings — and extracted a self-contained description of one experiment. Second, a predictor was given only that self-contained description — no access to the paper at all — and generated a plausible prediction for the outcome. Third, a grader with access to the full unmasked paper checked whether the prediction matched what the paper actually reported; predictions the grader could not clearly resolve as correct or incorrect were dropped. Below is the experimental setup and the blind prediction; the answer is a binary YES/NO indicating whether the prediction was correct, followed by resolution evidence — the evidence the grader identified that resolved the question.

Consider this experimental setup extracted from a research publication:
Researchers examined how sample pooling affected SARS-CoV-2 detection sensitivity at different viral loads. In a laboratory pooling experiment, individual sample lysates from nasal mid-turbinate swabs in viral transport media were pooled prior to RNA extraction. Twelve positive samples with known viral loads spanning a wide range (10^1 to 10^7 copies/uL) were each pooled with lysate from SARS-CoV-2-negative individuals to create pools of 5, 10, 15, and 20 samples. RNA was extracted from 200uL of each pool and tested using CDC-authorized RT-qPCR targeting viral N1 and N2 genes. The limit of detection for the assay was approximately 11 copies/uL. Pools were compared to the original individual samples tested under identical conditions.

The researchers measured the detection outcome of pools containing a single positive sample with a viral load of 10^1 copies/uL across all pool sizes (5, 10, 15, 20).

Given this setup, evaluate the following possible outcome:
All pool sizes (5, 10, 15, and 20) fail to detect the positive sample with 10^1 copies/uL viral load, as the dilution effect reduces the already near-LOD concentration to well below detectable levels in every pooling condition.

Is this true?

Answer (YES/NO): YES